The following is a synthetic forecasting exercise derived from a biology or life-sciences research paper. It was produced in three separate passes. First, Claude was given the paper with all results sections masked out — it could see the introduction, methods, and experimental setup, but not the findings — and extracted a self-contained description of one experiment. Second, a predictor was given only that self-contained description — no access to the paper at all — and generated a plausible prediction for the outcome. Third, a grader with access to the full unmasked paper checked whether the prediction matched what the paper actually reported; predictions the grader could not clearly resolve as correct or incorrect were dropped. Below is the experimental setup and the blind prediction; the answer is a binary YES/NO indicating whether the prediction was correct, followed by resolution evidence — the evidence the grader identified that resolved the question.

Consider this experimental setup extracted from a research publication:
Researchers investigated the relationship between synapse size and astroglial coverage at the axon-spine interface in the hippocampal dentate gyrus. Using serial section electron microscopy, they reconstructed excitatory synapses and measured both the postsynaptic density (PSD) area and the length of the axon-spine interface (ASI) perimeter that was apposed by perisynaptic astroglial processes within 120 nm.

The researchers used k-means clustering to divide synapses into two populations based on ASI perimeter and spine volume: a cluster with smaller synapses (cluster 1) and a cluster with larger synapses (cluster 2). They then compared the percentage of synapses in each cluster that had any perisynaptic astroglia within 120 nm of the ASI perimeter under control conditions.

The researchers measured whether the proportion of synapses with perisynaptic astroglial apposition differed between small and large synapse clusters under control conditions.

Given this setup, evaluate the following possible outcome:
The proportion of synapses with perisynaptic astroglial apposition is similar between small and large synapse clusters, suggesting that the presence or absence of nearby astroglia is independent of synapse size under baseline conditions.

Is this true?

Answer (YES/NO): NO